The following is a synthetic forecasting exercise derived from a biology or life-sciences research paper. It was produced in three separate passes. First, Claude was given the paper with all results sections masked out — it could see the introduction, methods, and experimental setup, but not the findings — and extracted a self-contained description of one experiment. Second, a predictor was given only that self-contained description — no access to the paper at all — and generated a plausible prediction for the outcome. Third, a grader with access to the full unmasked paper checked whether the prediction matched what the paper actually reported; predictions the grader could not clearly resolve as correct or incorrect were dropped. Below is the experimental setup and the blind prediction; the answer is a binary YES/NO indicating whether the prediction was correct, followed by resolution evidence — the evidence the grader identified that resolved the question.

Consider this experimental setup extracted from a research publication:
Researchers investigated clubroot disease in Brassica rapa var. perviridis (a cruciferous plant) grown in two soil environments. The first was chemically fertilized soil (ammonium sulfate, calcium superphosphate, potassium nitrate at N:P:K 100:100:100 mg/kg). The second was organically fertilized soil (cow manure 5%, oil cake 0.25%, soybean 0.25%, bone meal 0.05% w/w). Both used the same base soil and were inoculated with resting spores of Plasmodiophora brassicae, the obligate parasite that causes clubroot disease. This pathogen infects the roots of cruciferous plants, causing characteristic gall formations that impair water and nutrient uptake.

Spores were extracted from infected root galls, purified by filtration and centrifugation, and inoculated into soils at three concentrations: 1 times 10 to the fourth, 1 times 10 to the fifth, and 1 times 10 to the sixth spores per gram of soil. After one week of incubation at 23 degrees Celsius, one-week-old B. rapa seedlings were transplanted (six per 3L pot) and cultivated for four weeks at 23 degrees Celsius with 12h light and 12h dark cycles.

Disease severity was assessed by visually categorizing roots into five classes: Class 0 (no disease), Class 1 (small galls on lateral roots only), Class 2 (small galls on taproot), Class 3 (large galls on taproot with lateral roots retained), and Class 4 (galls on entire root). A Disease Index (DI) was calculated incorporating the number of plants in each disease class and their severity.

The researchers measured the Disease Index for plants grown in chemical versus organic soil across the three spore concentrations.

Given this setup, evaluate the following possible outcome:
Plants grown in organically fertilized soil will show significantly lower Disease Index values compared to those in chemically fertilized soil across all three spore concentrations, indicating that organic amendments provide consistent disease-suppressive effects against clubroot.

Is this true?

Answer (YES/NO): YES